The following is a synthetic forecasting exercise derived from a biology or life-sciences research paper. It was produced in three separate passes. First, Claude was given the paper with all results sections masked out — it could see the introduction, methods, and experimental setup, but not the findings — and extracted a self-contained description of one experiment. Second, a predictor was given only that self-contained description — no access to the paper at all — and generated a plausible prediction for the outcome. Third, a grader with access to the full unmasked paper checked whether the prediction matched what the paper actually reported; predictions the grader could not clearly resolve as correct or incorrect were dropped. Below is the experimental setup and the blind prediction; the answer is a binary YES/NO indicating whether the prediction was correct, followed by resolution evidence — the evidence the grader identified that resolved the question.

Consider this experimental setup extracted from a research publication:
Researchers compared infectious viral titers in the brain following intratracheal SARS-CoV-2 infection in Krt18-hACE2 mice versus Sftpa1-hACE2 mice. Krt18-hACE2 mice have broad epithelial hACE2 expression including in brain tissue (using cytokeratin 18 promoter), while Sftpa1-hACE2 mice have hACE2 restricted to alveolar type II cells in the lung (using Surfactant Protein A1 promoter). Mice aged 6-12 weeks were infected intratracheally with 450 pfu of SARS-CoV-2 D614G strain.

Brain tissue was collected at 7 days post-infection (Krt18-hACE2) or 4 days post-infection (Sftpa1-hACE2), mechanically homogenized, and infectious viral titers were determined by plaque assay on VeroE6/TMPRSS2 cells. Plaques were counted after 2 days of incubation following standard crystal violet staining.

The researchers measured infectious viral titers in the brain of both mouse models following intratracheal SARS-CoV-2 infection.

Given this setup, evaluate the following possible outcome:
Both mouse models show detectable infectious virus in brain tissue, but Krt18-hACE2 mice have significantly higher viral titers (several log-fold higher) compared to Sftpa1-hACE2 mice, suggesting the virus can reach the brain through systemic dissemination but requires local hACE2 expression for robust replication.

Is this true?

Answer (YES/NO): NO